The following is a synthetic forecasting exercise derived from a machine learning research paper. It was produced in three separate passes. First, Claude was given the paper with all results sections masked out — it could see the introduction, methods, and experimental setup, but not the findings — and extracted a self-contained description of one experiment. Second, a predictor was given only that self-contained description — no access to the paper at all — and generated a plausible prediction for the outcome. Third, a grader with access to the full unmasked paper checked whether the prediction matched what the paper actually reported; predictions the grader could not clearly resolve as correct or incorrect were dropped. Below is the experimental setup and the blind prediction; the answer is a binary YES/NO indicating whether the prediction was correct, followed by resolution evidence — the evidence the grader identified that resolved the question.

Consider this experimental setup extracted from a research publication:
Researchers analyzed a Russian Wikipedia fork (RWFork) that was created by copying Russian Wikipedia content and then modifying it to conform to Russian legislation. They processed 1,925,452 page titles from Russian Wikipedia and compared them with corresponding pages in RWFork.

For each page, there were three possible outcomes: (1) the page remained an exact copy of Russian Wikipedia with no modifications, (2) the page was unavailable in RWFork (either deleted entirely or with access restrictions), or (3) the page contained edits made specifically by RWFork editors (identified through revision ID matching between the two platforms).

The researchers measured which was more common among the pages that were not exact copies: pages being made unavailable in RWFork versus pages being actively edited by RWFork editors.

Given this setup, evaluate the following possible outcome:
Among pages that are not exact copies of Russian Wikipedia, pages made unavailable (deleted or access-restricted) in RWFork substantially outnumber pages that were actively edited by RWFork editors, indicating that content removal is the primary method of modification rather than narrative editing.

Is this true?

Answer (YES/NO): NO